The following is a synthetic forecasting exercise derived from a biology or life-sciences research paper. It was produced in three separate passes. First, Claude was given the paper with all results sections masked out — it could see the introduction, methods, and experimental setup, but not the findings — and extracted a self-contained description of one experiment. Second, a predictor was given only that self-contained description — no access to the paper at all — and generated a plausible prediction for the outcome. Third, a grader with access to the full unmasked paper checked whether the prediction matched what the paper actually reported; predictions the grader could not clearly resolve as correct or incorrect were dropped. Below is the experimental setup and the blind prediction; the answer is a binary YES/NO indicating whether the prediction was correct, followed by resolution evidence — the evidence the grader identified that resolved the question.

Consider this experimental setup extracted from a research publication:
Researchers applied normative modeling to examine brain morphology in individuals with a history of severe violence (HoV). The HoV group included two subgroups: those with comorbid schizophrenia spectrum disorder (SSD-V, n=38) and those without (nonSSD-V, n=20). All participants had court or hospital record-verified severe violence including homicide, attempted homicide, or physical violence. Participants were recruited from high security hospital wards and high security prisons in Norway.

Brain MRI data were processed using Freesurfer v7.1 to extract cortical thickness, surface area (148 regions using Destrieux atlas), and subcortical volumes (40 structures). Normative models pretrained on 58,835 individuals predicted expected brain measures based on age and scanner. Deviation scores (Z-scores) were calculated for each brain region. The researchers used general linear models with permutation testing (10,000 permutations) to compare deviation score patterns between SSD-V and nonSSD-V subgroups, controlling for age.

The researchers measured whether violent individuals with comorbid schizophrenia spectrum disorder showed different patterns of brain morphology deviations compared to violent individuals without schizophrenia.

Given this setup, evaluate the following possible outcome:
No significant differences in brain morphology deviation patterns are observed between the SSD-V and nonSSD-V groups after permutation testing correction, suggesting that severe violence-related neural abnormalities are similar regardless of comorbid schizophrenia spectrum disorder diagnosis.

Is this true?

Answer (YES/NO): YES